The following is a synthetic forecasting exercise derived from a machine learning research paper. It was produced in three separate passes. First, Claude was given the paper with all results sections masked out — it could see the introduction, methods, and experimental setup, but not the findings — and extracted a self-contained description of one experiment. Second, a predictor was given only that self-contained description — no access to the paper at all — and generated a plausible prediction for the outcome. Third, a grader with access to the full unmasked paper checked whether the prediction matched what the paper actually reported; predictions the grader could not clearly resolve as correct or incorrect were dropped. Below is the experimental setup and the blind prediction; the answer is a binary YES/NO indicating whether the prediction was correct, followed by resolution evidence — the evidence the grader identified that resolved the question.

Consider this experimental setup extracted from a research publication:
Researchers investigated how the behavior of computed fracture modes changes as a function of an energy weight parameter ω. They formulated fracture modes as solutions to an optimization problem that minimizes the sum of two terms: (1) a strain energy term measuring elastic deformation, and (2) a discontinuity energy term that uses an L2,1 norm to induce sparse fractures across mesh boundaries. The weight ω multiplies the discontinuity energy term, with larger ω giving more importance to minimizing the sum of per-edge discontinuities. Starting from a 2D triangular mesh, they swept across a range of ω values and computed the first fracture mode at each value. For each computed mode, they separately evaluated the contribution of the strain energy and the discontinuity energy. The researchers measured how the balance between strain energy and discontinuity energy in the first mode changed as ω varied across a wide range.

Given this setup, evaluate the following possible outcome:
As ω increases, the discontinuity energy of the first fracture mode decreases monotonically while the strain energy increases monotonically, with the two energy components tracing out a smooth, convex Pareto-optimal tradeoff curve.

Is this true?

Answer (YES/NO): NO